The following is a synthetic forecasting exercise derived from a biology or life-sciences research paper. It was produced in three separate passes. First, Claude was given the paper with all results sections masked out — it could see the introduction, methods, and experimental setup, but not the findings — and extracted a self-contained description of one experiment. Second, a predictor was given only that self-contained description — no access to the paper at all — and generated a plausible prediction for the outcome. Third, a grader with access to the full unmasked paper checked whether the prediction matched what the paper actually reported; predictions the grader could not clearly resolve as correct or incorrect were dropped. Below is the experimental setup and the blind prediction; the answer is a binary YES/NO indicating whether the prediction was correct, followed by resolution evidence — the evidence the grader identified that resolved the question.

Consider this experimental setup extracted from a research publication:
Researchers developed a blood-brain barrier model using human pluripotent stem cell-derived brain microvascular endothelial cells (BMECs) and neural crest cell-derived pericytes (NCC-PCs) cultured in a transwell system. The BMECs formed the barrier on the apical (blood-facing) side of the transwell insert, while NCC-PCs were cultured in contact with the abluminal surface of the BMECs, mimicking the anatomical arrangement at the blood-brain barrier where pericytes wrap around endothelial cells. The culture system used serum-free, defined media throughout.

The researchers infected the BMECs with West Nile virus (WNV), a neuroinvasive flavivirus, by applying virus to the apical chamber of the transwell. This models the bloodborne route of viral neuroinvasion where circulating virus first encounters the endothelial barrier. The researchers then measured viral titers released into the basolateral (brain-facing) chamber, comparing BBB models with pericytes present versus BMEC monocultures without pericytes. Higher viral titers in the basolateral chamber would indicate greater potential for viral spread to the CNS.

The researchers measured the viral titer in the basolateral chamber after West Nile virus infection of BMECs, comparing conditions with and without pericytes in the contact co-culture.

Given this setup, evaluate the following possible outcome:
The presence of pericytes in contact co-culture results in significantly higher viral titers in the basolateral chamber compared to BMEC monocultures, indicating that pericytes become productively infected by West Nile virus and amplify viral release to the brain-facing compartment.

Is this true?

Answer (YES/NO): NO